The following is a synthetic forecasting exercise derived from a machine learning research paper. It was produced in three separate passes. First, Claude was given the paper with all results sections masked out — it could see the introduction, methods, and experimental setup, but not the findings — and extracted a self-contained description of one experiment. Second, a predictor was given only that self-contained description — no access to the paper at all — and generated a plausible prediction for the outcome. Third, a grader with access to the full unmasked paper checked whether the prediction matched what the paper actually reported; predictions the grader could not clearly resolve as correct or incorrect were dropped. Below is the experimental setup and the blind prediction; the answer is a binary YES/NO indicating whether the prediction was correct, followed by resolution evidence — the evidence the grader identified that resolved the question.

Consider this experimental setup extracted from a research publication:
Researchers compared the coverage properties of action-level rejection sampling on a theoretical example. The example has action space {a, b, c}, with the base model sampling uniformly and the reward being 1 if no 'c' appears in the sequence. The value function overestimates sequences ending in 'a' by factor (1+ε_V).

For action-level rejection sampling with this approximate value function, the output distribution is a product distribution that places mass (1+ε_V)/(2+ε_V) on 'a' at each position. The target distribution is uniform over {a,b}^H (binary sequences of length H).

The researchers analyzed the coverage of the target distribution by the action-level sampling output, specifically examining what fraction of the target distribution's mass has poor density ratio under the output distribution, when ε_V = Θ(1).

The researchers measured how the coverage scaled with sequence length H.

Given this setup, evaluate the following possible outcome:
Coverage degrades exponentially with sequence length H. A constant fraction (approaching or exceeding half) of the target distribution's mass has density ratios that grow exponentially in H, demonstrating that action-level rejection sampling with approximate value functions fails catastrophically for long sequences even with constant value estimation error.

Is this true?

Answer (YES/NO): YES